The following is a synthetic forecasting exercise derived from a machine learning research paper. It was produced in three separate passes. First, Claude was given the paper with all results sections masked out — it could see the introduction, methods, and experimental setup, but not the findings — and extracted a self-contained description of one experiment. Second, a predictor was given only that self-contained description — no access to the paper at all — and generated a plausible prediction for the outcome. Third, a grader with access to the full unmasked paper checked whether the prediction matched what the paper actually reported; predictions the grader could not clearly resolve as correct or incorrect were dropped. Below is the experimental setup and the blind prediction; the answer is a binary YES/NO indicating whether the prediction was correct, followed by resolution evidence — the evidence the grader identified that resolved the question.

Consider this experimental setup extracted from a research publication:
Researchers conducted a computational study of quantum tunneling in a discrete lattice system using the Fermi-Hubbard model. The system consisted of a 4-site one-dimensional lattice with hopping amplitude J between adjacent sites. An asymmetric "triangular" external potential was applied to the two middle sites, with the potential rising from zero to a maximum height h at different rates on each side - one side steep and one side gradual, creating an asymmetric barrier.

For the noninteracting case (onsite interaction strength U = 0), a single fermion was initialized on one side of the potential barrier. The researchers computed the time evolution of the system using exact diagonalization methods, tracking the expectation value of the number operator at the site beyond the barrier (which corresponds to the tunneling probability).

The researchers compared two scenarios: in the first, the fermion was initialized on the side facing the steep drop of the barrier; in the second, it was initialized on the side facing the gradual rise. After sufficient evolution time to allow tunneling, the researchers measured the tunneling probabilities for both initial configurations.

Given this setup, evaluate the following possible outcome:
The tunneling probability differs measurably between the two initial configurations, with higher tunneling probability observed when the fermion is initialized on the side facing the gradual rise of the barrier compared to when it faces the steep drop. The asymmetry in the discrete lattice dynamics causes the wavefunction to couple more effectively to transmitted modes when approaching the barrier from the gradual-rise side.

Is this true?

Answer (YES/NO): NO